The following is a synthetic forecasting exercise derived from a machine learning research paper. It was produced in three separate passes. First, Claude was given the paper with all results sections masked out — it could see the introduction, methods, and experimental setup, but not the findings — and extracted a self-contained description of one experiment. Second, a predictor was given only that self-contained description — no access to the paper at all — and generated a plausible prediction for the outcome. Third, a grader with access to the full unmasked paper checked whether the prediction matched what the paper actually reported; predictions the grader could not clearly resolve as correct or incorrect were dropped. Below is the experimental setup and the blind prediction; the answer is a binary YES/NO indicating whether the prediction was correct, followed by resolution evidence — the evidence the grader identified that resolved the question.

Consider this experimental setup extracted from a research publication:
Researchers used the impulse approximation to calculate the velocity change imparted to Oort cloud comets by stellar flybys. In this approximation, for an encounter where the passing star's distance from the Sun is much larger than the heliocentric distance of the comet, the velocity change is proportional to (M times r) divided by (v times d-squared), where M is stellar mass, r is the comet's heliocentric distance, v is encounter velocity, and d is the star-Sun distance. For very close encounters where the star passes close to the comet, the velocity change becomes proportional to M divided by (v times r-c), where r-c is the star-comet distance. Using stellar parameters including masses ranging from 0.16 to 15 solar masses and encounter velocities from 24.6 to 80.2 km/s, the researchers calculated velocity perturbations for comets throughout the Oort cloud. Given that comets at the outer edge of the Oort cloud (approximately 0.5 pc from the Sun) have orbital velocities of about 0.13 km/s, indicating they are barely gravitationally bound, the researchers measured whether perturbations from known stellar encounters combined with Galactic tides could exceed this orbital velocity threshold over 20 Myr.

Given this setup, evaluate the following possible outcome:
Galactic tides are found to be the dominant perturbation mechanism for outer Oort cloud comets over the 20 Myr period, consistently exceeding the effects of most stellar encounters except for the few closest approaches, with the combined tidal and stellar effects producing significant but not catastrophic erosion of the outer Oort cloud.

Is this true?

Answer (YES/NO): YES